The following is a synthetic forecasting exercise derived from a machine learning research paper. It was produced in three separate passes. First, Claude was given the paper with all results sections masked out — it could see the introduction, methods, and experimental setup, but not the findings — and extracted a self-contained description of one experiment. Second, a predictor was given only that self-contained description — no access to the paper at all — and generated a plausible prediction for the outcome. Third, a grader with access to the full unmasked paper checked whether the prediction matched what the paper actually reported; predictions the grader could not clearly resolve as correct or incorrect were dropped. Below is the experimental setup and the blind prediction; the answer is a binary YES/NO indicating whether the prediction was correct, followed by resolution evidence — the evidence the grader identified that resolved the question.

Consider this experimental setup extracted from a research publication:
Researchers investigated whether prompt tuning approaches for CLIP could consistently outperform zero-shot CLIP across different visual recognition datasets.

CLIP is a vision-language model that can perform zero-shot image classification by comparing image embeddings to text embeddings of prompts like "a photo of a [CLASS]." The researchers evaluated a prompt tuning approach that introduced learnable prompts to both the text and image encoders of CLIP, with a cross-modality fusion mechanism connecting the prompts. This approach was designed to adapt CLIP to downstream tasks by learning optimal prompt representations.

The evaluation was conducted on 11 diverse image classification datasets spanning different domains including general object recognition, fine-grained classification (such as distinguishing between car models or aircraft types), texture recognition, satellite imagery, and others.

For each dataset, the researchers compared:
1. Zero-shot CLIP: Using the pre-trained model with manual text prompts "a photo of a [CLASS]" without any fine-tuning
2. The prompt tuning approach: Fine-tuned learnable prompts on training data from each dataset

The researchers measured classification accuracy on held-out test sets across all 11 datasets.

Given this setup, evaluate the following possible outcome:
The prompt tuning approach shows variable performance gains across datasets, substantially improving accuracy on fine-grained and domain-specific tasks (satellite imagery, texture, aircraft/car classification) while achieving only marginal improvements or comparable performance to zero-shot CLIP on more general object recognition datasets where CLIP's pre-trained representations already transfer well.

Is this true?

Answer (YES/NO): NO